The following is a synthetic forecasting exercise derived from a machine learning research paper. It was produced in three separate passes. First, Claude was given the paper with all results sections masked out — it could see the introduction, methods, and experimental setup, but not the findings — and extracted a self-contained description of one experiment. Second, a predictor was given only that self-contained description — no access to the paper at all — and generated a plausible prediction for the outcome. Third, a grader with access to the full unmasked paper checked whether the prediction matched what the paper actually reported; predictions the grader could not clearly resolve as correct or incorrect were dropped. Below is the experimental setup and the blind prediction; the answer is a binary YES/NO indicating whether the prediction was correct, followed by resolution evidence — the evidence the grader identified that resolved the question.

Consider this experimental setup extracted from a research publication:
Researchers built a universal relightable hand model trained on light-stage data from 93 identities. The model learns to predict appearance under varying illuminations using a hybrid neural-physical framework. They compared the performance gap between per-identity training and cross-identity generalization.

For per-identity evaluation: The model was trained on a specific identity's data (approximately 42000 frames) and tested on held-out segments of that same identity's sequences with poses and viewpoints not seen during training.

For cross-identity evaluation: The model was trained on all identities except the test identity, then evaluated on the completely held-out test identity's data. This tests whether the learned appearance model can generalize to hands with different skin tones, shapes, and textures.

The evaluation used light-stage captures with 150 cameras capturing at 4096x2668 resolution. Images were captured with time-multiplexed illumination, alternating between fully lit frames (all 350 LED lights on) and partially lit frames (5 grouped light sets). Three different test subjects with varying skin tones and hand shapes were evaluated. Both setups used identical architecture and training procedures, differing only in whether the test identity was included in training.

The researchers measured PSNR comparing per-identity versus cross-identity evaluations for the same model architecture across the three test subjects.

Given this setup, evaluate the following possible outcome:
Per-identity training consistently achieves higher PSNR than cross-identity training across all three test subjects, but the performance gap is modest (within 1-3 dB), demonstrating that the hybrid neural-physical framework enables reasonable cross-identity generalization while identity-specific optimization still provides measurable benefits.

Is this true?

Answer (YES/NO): NO